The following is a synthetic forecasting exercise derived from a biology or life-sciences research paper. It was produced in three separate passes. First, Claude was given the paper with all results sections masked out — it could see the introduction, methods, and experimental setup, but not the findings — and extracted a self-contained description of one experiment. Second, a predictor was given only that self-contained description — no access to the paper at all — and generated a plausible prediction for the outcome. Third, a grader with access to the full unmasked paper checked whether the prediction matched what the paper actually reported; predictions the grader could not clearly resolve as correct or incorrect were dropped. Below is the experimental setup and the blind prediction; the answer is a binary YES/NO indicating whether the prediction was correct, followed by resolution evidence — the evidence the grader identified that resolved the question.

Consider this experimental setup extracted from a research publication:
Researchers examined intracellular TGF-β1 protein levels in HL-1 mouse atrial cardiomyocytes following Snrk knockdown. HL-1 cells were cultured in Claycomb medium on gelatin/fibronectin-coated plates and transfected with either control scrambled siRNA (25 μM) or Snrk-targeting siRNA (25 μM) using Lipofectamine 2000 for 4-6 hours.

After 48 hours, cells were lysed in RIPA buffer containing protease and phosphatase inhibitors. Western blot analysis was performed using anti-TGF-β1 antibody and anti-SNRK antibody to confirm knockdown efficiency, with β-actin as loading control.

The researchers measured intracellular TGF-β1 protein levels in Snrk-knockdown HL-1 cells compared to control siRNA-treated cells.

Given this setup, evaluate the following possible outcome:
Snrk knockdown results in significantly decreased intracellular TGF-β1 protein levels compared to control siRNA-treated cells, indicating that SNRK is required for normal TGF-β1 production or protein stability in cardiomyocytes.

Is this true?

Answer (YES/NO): NO